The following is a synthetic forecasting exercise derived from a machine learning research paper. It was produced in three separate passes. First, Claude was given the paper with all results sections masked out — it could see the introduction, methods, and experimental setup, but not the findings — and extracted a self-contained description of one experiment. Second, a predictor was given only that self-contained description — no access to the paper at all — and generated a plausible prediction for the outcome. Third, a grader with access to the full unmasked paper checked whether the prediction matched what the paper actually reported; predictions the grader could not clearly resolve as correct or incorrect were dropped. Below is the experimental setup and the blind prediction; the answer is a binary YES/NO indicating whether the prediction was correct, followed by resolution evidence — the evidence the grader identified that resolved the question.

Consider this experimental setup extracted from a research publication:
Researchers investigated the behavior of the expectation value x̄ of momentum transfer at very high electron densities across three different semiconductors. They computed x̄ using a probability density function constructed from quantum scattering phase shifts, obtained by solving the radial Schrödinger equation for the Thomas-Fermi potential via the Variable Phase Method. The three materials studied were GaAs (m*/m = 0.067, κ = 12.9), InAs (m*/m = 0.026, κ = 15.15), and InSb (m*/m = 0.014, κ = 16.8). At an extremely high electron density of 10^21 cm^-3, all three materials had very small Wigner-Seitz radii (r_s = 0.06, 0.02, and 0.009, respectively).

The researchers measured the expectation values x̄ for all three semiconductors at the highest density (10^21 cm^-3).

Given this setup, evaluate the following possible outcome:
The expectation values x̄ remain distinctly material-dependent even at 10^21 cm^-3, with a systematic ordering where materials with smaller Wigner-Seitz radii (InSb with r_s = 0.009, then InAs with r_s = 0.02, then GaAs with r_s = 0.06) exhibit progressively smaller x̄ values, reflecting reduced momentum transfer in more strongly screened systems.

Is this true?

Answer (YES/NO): NO